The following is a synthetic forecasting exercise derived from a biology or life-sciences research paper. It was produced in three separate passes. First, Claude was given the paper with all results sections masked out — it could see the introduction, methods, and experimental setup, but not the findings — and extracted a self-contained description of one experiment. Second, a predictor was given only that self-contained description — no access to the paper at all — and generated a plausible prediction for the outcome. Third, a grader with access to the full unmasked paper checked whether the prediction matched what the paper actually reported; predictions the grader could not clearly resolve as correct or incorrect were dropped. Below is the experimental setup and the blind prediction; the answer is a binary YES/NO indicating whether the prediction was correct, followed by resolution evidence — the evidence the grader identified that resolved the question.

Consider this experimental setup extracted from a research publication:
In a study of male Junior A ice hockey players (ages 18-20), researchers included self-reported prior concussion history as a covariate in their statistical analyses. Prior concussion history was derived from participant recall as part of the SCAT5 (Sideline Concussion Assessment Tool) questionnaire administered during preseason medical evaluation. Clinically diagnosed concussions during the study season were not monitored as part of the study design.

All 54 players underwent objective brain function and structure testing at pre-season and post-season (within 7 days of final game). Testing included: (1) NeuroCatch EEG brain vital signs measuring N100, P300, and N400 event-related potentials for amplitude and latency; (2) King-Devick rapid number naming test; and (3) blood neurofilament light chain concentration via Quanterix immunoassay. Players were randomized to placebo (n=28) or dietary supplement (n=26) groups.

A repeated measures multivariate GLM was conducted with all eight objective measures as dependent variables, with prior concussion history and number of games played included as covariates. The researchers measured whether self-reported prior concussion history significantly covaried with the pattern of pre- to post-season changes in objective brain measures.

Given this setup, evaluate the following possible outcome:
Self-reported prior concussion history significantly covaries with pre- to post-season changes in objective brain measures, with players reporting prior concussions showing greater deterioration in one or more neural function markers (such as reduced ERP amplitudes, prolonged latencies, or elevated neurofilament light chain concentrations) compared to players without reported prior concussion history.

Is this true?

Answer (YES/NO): YES